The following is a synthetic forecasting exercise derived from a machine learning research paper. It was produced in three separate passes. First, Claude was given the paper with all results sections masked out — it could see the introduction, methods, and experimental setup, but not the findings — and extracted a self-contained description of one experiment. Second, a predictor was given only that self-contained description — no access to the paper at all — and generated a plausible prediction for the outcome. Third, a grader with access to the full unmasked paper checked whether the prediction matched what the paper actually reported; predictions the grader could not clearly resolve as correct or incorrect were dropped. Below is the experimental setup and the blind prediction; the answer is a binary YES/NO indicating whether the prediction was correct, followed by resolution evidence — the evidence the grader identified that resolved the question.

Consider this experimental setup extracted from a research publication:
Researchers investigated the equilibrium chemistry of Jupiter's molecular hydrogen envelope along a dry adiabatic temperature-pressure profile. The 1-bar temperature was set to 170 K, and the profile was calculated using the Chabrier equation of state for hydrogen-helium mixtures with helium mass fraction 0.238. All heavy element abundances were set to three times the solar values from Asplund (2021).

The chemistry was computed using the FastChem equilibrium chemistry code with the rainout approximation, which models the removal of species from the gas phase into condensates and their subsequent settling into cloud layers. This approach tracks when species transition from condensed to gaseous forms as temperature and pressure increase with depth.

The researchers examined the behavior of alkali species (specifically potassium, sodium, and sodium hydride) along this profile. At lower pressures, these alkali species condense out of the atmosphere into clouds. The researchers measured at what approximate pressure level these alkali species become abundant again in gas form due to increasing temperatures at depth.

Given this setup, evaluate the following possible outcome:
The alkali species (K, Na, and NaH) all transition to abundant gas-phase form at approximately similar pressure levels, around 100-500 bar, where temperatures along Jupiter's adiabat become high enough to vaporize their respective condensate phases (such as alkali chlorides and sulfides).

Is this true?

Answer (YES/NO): NO